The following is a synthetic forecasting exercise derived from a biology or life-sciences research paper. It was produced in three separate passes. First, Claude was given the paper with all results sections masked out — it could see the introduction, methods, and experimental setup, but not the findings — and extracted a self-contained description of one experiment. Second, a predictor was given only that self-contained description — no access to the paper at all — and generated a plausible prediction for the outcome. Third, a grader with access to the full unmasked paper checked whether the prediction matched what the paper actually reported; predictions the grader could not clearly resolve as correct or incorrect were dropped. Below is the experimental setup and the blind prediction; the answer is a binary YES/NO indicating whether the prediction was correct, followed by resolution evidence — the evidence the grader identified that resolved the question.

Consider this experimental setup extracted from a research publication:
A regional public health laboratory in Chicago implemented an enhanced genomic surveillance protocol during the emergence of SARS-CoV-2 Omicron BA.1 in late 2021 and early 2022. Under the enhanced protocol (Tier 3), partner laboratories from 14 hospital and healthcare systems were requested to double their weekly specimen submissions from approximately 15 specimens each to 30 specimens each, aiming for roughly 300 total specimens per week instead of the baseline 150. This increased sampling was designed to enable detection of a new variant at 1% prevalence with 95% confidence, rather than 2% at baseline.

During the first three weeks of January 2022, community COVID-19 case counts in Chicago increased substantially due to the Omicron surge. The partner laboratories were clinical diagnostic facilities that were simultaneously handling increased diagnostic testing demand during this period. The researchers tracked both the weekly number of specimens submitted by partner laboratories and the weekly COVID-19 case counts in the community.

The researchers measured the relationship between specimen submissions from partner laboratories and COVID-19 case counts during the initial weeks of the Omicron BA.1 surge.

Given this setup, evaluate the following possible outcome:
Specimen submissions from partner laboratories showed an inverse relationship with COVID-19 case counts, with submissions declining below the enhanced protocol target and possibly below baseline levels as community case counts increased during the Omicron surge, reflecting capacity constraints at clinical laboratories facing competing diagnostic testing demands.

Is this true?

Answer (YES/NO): YES